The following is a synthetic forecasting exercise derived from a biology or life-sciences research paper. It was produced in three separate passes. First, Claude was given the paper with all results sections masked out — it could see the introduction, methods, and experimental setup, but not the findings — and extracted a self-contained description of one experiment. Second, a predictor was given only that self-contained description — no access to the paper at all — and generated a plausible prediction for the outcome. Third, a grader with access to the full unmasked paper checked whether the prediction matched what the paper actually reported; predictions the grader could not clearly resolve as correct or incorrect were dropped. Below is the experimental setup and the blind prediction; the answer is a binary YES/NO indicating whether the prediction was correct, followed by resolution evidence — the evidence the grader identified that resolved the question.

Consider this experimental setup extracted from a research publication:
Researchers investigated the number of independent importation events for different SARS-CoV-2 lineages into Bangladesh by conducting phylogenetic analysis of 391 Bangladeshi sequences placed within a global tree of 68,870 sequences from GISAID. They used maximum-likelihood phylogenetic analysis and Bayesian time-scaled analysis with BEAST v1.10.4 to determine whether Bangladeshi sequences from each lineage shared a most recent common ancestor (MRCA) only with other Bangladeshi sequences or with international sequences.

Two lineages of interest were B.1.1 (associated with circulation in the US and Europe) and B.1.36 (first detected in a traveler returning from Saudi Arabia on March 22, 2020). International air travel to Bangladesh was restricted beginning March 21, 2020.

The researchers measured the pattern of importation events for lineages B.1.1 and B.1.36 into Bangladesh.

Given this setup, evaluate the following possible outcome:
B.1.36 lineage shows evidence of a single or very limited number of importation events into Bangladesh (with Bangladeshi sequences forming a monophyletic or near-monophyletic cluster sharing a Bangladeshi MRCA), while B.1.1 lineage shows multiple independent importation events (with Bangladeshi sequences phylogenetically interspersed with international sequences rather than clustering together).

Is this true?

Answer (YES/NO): YES